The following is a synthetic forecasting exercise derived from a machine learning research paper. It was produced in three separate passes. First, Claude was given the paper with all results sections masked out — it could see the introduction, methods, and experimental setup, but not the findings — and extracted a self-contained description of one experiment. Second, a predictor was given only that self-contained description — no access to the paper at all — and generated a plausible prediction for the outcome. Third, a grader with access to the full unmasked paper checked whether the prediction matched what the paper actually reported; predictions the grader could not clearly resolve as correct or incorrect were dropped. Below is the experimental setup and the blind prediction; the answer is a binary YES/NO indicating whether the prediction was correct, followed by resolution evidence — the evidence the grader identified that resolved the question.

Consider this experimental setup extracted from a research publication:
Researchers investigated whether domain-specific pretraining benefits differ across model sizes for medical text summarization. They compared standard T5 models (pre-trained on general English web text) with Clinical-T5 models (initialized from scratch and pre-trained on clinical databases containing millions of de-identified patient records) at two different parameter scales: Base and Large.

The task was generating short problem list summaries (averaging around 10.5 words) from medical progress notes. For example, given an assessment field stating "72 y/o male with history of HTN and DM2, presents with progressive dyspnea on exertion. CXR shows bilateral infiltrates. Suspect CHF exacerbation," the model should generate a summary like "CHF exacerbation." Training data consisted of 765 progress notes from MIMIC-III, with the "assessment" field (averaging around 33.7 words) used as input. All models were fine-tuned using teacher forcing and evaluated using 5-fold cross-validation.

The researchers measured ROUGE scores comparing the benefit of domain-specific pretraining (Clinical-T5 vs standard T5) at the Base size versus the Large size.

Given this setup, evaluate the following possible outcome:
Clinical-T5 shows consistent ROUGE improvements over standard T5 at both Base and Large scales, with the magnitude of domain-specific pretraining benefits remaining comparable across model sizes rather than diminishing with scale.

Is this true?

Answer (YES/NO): NO